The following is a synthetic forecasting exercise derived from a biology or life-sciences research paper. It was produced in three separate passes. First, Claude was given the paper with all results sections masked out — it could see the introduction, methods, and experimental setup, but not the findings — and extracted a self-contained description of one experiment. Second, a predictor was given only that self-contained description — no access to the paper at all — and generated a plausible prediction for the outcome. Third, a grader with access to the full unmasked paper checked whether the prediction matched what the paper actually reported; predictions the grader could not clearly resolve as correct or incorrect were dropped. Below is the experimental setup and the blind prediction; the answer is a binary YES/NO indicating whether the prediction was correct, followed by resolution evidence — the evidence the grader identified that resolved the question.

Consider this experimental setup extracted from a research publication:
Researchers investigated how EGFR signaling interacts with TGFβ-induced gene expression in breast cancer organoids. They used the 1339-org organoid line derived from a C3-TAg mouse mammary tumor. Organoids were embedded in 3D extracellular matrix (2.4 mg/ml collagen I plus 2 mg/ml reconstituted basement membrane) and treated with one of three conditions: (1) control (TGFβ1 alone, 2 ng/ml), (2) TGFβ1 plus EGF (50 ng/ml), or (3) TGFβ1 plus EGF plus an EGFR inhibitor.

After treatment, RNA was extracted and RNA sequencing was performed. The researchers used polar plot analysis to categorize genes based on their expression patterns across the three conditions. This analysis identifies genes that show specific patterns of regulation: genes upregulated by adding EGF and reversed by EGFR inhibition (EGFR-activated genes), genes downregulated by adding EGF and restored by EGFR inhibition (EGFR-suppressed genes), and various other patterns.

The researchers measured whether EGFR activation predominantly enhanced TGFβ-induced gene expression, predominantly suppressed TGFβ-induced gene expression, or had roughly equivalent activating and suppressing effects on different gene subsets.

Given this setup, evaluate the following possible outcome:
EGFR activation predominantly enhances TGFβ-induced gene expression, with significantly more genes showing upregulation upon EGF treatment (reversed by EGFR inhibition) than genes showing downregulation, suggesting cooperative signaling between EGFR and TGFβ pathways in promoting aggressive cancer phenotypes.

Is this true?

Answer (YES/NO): NO